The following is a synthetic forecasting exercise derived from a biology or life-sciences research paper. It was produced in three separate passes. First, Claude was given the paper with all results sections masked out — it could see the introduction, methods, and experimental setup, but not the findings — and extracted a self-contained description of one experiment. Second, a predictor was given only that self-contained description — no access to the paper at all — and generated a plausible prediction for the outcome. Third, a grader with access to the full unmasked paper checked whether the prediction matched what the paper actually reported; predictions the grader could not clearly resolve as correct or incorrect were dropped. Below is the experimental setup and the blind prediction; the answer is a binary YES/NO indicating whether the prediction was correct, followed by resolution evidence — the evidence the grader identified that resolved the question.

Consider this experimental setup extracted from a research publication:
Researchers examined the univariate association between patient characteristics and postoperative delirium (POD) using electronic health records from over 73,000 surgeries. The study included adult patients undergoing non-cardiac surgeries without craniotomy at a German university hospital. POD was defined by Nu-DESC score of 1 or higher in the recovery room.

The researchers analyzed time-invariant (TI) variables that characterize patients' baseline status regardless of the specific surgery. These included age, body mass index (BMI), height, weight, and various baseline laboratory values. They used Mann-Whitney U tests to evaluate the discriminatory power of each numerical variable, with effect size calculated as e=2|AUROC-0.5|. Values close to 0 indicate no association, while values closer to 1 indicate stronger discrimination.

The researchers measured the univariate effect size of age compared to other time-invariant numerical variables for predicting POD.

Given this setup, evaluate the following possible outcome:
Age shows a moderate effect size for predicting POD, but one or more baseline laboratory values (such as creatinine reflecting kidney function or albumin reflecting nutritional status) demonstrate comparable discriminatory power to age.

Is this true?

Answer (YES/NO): NO